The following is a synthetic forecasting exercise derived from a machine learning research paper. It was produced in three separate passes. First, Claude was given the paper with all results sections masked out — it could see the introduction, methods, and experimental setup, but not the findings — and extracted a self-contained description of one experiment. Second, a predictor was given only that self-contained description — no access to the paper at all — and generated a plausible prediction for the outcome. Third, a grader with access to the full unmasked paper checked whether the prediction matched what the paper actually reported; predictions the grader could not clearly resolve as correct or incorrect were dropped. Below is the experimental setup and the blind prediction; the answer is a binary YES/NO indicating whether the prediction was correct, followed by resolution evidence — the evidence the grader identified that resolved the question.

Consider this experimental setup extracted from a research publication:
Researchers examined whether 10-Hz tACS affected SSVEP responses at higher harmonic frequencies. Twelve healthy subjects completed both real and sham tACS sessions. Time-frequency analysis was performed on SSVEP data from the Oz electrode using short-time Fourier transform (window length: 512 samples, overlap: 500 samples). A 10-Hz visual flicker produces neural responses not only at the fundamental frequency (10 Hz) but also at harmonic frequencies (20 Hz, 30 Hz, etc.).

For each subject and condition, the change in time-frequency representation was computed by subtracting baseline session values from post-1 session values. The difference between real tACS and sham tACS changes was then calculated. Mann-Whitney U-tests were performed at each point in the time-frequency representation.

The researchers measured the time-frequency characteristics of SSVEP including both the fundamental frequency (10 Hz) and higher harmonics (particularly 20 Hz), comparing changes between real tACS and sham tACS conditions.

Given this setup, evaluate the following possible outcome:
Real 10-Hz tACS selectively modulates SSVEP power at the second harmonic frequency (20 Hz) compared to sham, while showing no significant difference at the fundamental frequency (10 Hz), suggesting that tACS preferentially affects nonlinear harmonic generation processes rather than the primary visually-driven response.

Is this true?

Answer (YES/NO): NO